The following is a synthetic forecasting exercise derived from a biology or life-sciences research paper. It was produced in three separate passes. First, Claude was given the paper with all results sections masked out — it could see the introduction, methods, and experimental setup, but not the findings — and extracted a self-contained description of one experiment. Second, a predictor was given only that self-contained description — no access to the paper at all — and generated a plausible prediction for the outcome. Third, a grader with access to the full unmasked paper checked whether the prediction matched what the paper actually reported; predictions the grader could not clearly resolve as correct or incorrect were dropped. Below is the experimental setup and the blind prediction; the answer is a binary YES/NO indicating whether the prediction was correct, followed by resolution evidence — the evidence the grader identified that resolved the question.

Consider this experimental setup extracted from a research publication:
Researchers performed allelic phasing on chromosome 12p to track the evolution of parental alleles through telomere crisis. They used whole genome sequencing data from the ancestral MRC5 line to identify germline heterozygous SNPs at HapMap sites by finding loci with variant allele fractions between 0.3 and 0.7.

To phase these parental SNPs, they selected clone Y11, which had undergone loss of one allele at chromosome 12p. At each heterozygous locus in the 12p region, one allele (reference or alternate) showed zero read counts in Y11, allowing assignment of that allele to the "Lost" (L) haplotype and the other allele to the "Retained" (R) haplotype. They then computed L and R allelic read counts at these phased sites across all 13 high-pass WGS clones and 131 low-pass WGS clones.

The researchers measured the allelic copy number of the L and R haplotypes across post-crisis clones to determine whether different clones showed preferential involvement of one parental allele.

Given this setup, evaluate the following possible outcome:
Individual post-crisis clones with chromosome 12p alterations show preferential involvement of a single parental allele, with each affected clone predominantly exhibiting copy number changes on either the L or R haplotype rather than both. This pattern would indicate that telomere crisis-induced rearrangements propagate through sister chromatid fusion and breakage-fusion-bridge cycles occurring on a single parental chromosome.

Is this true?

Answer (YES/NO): YES